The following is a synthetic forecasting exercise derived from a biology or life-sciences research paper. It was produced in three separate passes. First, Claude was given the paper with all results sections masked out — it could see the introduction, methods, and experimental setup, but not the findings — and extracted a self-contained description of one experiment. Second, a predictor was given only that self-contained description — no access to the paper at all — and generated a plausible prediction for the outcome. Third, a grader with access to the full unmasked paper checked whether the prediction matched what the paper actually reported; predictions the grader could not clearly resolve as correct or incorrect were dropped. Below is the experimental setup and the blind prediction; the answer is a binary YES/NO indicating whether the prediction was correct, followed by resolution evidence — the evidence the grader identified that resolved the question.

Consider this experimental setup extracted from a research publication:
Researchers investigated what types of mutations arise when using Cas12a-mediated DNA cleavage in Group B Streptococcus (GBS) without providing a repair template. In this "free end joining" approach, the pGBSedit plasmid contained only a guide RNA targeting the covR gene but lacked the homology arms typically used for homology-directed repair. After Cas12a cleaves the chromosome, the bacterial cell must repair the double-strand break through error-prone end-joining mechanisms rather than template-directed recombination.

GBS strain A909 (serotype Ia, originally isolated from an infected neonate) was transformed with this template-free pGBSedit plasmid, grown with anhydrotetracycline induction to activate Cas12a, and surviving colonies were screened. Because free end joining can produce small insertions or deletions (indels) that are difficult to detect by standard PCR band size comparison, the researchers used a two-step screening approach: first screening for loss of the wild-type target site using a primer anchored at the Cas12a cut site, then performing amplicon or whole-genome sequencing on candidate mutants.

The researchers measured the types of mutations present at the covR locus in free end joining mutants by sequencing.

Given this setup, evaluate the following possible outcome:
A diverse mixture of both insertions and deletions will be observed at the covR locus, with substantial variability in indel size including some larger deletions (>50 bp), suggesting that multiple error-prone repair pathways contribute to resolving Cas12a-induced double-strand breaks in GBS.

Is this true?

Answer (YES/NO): NO